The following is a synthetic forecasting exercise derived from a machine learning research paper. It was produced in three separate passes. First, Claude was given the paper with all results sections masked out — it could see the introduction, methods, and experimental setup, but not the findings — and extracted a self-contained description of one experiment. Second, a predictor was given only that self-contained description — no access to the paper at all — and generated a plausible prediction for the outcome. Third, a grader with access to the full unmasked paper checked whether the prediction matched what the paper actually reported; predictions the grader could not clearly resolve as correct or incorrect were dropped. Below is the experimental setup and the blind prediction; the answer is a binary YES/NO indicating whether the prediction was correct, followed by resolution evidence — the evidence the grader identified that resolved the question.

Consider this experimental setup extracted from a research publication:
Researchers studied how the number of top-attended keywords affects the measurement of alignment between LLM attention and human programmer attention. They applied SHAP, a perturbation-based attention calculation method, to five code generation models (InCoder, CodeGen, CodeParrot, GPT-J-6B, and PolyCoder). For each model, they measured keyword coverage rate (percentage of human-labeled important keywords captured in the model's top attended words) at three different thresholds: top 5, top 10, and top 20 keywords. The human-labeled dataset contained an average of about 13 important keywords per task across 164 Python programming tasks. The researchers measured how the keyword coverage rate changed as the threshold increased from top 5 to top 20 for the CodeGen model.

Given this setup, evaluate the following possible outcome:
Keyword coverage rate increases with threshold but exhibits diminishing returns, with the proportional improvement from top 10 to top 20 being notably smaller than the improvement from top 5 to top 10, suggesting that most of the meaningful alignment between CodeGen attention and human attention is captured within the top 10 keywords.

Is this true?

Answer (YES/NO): YES